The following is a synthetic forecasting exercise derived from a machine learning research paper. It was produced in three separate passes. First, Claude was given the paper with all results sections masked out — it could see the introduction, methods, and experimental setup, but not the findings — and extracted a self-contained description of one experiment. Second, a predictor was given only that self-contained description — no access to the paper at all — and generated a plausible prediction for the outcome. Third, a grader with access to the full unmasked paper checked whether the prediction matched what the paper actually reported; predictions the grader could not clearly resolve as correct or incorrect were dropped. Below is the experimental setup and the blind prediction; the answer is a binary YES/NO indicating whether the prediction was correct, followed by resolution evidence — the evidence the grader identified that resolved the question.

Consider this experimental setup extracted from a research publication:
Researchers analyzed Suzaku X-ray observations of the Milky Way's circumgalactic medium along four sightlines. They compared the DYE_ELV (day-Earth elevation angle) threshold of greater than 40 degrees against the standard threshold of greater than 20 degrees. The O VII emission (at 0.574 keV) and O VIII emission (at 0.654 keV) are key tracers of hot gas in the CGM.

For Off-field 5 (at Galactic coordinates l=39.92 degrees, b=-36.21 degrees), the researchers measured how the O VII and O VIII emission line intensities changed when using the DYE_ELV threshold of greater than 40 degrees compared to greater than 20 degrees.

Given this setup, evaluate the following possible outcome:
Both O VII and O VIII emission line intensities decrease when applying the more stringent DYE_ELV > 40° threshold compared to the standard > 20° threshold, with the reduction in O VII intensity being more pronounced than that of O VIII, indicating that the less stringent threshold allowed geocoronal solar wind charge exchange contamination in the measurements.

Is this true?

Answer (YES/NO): NO